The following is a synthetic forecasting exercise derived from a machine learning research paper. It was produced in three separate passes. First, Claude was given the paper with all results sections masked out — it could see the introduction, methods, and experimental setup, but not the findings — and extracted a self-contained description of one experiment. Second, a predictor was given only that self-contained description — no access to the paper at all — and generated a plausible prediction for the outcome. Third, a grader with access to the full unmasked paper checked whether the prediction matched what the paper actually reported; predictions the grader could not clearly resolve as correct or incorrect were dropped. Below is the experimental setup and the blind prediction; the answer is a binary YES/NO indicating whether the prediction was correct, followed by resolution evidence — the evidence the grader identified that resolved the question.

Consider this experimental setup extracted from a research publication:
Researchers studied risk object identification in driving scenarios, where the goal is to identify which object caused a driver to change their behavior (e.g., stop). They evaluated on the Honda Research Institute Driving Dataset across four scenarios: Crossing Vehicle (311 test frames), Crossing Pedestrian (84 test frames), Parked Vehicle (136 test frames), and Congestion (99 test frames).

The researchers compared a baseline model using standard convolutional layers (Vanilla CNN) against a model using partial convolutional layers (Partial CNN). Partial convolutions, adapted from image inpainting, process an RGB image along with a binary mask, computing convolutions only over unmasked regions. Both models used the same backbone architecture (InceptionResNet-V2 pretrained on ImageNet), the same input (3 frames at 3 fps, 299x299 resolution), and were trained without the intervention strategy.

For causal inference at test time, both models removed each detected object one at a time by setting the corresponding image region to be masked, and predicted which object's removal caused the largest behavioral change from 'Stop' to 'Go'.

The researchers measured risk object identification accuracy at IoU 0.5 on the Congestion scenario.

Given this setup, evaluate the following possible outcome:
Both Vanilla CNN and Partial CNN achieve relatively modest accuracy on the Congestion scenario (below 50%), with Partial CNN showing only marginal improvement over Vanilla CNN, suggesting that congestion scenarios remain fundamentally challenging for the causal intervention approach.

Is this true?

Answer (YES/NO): NO